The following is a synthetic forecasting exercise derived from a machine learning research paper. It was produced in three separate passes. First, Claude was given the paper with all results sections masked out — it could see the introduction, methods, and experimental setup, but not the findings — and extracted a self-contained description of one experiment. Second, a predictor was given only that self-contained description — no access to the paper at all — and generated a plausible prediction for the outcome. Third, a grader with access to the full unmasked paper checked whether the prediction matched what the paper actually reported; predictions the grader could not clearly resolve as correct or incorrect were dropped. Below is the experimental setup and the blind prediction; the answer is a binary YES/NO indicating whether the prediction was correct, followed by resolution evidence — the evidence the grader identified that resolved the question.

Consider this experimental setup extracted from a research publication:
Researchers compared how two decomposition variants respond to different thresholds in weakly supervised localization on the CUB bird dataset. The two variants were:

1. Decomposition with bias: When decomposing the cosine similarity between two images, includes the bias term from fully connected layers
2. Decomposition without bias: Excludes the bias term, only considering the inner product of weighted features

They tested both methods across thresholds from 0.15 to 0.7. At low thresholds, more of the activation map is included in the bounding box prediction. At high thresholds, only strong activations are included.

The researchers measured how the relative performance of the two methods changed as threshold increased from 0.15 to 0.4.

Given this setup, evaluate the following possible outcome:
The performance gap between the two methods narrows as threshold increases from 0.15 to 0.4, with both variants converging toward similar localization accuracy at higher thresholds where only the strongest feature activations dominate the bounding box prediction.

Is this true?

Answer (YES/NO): NO